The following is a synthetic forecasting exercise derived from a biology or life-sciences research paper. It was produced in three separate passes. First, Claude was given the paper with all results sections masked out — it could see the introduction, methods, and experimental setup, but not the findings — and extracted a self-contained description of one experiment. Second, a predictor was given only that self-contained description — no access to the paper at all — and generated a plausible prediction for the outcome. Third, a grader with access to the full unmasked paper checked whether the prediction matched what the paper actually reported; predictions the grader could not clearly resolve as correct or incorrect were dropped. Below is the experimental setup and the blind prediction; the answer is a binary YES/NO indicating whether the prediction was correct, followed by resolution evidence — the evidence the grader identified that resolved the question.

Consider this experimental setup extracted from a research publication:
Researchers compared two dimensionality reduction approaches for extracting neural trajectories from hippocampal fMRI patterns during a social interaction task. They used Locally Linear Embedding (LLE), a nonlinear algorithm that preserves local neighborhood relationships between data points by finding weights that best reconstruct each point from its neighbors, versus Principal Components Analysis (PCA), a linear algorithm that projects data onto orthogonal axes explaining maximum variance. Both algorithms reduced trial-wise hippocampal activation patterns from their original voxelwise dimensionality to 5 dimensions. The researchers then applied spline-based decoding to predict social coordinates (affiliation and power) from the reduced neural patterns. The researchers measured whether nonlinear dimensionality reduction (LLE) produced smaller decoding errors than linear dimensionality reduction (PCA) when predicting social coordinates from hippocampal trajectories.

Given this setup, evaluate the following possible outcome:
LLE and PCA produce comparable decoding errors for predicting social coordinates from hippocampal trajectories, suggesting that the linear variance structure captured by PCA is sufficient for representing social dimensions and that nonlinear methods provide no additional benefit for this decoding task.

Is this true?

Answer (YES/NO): NO